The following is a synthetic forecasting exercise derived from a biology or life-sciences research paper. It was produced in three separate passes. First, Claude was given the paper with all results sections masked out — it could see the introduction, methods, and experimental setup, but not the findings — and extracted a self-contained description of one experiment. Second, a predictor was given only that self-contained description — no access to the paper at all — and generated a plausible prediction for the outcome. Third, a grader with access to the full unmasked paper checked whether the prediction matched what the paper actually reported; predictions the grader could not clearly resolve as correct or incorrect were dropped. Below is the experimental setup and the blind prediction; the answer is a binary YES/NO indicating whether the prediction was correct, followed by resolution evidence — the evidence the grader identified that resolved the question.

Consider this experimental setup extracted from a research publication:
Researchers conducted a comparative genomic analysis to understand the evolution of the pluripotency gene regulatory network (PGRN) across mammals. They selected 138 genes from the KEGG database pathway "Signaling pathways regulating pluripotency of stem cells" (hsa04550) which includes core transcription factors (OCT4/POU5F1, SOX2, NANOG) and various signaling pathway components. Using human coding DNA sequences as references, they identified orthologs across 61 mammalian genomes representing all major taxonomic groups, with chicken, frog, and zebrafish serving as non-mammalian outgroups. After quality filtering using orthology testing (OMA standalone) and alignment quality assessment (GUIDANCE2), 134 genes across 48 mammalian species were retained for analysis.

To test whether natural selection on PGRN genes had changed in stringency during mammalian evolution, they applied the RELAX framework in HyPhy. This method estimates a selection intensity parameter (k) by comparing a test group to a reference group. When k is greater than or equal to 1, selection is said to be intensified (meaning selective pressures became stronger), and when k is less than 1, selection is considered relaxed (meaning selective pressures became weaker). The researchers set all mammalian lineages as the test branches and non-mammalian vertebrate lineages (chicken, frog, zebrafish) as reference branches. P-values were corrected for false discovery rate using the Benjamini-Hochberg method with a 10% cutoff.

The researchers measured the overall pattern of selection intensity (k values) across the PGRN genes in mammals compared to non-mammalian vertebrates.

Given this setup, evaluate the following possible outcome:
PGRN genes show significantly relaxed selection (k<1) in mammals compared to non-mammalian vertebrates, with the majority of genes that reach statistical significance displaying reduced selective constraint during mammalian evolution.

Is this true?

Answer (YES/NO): NO